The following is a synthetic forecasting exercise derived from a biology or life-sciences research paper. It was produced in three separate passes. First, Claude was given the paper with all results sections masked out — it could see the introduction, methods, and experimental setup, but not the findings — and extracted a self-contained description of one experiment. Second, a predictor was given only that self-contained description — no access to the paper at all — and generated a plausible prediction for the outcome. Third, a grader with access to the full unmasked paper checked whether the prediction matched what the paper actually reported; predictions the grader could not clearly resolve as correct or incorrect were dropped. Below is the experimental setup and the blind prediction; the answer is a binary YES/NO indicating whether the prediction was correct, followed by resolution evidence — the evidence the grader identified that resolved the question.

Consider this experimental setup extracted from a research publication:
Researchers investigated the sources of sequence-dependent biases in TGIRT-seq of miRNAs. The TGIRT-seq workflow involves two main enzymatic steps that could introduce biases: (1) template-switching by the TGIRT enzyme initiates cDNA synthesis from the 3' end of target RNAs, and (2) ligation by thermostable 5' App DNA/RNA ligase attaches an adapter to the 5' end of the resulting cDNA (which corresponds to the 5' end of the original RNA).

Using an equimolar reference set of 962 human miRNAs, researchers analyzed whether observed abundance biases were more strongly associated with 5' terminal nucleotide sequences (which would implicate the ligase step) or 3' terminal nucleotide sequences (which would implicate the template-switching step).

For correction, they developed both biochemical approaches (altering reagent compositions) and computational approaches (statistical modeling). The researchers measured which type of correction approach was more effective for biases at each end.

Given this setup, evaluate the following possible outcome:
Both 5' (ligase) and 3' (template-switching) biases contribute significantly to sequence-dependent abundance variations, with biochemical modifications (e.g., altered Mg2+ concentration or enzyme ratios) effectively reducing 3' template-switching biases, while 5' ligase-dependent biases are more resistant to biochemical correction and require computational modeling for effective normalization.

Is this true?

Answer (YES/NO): YES